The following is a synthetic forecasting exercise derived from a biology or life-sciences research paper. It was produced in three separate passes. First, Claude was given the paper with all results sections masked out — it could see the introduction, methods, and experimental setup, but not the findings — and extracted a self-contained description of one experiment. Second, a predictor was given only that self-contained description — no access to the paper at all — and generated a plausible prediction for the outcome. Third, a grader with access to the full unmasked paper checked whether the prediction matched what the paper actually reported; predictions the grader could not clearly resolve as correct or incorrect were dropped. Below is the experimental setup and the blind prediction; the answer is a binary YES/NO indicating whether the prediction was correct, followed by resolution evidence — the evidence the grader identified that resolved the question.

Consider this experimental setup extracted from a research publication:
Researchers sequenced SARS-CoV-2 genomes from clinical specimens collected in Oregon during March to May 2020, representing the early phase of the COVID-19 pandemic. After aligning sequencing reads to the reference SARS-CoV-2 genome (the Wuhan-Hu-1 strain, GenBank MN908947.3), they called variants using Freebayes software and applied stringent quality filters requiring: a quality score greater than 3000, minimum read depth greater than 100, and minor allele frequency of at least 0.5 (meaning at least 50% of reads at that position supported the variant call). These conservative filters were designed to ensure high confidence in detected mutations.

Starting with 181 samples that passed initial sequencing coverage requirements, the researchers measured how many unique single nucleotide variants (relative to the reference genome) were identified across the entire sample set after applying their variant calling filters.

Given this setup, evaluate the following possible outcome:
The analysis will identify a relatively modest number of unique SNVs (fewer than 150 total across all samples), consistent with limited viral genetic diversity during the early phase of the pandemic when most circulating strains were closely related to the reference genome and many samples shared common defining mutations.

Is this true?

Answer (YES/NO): NO